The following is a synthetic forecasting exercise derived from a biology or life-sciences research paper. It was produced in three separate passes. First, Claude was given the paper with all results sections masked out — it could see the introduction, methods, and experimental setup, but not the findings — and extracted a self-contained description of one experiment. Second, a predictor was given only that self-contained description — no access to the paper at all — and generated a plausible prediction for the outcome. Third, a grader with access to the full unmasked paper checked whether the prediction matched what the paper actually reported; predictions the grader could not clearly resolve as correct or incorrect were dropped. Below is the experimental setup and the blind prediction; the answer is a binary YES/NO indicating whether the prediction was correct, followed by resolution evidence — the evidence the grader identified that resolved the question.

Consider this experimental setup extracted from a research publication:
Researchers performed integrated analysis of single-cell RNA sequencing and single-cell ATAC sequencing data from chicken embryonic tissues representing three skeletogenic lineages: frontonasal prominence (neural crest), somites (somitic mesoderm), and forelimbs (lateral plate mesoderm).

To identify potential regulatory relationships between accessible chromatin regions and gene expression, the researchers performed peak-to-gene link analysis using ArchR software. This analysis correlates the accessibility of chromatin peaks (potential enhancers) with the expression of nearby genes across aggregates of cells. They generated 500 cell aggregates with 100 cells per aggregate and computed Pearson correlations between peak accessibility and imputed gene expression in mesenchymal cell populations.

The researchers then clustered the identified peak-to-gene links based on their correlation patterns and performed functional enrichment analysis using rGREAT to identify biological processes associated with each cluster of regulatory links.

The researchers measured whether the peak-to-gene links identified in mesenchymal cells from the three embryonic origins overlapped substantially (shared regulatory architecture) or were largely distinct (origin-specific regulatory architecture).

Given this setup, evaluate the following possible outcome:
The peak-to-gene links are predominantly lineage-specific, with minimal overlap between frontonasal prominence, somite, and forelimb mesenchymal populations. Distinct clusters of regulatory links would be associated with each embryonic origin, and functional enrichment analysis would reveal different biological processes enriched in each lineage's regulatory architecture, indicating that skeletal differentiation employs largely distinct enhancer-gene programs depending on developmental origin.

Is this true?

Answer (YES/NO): YES